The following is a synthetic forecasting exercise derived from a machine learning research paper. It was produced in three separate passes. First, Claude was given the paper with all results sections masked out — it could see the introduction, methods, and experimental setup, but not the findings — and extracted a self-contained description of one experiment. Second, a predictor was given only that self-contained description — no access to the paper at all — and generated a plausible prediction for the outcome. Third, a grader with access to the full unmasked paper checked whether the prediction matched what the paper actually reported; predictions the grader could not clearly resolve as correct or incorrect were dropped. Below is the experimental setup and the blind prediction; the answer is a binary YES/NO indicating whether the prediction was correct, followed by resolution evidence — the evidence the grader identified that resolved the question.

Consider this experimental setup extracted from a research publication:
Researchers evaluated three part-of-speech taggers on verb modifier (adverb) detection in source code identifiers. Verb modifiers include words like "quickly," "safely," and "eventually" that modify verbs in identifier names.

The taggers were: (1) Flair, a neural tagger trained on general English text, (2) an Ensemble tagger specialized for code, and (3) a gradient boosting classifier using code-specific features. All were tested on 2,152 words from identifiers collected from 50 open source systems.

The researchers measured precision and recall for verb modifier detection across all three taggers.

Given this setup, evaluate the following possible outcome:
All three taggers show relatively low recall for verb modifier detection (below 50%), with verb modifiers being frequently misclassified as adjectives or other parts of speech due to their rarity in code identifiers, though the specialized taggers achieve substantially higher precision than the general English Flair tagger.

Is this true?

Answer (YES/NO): NO